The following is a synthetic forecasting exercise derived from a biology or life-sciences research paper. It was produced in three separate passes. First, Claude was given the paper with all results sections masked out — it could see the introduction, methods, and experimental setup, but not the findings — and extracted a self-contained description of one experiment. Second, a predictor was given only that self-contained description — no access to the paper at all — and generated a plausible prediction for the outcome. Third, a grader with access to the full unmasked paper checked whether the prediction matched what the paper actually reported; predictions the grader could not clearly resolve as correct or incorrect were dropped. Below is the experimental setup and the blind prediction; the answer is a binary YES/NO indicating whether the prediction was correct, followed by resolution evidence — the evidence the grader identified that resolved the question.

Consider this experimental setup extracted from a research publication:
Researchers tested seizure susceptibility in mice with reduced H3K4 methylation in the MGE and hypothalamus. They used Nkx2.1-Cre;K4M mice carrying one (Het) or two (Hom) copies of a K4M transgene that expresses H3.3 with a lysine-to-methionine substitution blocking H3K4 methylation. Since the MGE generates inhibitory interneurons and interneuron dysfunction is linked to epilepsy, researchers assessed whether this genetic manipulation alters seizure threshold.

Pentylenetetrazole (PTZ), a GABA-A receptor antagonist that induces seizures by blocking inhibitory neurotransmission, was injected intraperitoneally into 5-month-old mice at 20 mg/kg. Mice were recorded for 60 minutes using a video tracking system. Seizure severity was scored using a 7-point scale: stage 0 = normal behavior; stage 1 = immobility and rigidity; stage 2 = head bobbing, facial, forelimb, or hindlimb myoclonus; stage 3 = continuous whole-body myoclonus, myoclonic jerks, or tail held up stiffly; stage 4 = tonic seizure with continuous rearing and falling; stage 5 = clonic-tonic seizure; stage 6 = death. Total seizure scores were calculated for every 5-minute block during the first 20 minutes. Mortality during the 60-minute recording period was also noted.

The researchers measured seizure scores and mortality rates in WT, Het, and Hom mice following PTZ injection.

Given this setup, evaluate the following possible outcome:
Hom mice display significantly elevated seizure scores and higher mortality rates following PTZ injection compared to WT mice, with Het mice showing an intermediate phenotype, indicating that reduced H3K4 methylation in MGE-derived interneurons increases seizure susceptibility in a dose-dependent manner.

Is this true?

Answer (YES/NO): NO